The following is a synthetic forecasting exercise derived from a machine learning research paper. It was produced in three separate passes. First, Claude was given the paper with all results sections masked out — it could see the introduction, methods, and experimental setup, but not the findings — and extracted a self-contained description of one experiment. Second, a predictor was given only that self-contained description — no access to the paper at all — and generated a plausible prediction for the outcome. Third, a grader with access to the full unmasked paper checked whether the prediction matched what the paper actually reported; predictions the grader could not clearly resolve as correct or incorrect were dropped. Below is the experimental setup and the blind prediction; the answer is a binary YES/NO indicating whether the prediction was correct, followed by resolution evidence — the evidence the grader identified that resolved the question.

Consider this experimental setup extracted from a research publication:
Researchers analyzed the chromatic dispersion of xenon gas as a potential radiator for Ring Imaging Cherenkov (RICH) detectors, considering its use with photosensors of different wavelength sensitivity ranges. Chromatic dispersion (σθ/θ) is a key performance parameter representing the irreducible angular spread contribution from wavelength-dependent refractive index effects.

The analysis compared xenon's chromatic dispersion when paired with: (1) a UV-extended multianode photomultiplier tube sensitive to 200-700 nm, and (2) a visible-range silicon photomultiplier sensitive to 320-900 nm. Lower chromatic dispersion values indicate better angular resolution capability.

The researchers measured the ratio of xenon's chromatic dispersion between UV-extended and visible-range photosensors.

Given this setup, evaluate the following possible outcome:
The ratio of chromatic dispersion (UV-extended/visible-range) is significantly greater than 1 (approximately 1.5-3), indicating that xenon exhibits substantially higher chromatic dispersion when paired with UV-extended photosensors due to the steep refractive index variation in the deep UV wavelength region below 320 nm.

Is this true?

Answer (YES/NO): NO